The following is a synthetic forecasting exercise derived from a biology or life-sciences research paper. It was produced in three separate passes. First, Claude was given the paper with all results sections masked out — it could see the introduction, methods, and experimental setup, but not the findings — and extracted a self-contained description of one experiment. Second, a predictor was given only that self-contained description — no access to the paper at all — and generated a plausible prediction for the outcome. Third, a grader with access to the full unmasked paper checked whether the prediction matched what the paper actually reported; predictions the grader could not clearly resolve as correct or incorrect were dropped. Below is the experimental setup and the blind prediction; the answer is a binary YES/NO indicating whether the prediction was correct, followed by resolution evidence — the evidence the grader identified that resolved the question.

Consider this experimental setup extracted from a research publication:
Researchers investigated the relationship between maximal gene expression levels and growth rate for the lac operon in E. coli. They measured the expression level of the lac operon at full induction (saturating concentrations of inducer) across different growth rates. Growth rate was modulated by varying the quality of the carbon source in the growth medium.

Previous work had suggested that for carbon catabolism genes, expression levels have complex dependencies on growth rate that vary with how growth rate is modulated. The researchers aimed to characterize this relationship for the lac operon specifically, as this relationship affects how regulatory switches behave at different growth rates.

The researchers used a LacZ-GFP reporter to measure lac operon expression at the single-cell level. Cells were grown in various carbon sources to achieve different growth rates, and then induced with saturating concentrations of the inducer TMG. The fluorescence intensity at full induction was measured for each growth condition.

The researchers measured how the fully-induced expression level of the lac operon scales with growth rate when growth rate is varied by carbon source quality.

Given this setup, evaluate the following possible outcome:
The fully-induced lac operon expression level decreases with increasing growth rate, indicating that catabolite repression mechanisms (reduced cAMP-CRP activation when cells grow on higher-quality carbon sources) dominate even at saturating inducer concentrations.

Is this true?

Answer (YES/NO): YES